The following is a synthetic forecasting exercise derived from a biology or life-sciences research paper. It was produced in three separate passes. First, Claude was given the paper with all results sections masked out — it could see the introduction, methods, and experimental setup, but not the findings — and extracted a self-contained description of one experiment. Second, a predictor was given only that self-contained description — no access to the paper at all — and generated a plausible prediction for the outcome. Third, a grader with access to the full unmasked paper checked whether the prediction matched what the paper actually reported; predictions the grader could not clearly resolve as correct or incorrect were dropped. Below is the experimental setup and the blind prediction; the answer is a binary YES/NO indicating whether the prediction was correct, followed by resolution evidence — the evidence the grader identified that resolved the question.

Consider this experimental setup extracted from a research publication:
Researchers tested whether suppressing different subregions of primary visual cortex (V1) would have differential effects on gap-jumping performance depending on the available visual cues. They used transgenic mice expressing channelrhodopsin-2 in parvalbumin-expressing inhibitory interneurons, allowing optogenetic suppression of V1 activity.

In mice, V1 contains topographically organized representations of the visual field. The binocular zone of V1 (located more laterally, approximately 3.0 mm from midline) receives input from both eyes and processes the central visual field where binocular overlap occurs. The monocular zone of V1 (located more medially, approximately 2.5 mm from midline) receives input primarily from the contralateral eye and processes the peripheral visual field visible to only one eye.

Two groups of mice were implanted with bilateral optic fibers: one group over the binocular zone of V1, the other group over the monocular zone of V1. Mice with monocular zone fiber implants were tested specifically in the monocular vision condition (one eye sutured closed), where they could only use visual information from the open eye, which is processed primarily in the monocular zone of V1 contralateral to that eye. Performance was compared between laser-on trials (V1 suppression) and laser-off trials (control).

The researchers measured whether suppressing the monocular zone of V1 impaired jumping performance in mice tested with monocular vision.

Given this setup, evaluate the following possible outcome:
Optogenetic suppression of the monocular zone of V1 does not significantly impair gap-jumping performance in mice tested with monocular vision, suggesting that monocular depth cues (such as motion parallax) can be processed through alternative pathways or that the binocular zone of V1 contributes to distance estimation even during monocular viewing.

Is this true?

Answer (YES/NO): NO